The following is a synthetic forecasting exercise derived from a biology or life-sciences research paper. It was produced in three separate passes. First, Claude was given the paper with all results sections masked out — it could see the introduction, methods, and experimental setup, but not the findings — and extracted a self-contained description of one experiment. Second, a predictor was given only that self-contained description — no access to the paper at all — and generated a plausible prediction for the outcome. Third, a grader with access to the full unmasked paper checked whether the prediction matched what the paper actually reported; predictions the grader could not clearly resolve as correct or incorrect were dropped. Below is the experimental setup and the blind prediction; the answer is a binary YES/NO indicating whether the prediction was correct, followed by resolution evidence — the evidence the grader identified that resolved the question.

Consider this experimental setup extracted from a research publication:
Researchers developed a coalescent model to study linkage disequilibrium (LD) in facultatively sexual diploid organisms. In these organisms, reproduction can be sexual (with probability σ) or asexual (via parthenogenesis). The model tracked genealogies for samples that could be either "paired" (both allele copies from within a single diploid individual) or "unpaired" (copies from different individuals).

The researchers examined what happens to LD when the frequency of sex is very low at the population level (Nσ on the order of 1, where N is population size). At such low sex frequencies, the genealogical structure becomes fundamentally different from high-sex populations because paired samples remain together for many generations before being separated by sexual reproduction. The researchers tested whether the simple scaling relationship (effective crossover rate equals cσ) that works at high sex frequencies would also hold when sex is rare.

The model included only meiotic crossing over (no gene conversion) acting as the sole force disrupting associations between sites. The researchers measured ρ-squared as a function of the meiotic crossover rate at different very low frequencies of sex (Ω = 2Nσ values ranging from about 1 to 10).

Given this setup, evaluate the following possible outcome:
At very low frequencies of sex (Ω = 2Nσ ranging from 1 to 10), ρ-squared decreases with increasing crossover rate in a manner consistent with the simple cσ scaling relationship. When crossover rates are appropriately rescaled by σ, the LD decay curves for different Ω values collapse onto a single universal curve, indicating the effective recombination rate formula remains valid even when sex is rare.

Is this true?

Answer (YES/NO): NO